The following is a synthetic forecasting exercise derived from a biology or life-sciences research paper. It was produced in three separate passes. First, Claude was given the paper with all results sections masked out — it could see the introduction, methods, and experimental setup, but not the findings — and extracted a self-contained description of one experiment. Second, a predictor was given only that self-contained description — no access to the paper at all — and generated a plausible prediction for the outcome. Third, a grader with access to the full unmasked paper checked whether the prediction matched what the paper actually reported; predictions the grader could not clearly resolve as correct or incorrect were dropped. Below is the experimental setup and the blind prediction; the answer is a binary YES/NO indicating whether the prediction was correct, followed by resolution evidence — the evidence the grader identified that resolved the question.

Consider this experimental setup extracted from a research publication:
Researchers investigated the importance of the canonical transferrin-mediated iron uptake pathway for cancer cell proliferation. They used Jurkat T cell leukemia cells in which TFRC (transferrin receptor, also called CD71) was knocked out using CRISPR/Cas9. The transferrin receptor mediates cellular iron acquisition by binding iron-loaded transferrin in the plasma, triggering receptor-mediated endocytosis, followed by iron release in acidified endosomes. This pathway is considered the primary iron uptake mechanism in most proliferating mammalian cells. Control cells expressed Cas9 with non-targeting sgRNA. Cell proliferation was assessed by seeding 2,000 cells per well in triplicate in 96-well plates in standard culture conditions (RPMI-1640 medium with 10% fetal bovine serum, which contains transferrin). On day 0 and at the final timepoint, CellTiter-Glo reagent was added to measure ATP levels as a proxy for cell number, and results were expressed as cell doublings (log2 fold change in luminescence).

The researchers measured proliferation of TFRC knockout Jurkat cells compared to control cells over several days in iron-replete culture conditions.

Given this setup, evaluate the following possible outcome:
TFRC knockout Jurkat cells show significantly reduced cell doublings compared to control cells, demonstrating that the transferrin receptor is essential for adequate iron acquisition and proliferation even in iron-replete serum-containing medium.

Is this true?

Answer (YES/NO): YES